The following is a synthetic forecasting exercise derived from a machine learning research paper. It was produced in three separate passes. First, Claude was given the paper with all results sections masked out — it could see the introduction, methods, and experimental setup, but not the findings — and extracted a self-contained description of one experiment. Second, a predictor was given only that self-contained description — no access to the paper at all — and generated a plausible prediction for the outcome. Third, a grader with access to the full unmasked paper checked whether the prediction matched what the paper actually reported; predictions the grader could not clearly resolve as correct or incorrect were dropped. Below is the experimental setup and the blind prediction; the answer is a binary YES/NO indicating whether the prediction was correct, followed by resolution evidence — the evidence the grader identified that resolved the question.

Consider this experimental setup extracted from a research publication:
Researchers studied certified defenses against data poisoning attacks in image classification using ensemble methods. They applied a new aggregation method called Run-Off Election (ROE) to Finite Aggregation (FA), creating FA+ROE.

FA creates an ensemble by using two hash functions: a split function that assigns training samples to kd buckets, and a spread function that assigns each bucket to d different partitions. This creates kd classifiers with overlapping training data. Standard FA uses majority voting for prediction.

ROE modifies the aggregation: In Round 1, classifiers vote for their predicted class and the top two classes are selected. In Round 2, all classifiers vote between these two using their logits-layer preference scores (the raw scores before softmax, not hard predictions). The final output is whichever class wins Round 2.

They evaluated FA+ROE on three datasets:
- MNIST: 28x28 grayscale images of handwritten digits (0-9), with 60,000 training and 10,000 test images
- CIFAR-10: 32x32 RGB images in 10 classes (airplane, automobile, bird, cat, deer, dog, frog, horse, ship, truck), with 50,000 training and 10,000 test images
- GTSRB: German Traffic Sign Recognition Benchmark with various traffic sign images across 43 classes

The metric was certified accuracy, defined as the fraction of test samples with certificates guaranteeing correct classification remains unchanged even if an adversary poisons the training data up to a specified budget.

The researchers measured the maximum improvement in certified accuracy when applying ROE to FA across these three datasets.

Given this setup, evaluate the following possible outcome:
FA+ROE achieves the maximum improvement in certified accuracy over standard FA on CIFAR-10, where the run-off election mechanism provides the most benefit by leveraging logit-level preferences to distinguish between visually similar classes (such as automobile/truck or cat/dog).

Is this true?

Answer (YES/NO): NO